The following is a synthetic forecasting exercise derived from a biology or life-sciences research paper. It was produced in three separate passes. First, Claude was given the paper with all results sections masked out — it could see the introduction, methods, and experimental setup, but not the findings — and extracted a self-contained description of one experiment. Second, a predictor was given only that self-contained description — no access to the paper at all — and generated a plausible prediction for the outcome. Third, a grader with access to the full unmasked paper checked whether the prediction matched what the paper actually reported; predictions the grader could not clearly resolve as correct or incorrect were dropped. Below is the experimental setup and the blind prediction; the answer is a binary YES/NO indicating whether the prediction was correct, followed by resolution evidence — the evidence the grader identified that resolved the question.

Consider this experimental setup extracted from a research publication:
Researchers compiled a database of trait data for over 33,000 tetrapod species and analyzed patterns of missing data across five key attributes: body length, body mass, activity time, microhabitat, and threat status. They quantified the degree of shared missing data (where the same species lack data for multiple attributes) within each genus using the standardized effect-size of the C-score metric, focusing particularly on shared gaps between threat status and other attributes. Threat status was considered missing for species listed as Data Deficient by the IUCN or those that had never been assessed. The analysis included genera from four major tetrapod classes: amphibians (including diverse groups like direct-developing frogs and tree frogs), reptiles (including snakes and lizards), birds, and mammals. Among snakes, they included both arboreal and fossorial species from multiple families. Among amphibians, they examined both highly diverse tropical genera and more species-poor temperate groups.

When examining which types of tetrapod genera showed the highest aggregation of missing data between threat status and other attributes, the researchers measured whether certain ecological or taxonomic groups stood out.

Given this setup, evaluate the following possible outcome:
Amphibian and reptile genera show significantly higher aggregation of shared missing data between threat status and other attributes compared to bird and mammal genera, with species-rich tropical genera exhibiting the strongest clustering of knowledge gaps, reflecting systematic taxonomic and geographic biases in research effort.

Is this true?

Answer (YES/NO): YES